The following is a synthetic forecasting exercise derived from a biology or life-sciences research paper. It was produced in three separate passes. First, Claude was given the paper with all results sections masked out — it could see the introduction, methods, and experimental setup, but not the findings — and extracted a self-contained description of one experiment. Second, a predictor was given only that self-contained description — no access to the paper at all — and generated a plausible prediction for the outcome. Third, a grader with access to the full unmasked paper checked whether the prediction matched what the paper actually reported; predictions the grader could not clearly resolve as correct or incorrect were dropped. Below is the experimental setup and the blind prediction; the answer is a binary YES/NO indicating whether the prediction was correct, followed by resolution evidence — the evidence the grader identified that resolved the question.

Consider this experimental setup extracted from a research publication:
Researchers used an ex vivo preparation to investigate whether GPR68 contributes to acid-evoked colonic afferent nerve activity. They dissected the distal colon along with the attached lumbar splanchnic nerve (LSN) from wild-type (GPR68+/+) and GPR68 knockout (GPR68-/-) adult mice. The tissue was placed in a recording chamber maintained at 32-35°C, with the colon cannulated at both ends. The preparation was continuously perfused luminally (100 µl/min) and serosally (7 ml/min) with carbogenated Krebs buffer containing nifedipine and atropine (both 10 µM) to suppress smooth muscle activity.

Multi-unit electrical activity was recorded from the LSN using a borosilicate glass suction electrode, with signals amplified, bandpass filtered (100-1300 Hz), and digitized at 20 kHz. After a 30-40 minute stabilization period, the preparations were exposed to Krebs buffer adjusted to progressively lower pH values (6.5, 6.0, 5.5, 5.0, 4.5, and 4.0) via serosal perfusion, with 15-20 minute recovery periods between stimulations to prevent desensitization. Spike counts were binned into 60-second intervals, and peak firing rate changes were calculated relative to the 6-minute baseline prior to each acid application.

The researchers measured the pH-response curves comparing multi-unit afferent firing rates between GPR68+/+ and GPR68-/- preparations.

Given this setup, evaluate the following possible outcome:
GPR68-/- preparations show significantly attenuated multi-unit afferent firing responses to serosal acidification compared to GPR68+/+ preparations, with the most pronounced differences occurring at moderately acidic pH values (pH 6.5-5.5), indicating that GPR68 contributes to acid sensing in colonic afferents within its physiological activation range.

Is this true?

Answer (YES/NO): NO